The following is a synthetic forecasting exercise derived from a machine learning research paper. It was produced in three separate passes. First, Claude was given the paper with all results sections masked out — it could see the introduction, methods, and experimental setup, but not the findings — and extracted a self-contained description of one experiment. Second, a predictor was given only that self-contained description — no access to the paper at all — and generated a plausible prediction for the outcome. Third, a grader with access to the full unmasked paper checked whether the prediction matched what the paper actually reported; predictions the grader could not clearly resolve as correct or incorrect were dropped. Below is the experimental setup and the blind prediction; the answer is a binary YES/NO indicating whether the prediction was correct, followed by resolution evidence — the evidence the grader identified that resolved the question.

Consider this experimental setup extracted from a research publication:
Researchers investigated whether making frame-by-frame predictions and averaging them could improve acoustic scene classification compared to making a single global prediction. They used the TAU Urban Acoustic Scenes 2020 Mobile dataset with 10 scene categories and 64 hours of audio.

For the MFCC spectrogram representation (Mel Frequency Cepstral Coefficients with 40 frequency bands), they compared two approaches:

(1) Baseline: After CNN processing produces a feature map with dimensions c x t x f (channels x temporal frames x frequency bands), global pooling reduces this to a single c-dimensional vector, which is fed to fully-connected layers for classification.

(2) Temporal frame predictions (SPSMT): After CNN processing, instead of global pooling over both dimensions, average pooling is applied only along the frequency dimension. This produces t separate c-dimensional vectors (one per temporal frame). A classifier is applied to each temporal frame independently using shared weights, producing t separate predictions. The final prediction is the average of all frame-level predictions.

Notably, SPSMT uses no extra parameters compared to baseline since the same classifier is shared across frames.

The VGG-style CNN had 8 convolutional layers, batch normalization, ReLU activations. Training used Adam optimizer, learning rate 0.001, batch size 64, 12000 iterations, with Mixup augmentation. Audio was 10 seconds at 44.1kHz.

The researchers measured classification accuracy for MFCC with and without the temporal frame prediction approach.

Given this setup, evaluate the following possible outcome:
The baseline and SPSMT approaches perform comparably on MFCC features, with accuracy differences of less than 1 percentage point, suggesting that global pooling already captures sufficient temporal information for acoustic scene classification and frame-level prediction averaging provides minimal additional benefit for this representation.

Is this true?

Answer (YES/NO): NO